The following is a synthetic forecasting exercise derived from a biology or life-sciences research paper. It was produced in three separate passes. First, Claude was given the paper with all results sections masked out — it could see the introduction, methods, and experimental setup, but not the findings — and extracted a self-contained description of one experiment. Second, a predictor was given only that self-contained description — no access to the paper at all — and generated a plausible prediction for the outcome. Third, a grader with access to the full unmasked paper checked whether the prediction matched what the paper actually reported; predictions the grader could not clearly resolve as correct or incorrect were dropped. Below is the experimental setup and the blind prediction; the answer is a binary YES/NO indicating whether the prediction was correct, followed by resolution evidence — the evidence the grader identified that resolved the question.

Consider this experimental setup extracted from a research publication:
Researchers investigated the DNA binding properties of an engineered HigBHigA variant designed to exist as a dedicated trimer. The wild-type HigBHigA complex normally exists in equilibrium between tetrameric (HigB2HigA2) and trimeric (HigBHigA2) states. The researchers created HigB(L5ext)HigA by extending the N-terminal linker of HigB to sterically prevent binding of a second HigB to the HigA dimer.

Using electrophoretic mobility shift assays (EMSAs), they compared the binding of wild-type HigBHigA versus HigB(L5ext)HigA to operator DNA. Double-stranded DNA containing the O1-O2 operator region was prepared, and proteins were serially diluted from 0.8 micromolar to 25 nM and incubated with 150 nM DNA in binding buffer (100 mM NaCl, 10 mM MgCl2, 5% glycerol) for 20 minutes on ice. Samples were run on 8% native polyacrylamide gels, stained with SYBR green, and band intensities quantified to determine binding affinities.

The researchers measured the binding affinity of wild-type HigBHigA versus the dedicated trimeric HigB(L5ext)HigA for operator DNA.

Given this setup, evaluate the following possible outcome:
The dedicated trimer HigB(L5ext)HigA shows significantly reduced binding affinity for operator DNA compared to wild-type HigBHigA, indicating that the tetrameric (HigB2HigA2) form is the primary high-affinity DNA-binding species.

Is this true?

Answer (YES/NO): NO